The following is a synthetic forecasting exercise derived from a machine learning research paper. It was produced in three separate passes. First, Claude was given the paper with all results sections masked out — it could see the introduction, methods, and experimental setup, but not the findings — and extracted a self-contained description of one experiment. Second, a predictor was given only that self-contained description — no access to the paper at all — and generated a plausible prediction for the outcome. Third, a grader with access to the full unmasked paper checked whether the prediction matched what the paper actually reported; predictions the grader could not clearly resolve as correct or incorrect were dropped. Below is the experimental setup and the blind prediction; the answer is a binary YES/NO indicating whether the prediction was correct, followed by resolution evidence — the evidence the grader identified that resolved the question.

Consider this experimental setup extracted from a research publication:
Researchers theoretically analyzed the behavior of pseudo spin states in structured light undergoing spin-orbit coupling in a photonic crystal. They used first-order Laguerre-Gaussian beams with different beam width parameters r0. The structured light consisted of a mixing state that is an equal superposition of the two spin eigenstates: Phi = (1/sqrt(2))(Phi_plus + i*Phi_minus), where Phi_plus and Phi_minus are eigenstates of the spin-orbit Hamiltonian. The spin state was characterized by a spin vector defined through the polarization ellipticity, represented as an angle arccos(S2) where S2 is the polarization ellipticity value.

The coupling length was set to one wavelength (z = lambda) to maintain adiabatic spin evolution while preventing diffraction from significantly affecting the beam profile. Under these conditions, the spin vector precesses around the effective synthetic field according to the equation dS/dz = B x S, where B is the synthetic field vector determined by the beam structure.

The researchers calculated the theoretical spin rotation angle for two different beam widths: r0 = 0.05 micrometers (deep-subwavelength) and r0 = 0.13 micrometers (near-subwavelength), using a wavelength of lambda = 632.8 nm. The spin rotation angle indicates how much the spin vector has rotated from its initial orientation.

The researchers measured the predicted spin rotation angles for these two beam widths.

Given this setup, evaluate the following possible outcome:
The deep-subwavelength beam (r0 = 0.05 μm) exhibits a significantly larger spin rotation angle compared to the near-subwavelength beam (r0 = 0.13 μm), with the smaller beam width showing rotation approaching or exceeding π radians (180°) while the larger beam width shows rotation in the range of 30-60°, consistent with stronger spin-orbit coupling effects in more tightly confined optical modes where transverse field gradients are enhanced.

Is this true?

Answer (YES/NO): NO